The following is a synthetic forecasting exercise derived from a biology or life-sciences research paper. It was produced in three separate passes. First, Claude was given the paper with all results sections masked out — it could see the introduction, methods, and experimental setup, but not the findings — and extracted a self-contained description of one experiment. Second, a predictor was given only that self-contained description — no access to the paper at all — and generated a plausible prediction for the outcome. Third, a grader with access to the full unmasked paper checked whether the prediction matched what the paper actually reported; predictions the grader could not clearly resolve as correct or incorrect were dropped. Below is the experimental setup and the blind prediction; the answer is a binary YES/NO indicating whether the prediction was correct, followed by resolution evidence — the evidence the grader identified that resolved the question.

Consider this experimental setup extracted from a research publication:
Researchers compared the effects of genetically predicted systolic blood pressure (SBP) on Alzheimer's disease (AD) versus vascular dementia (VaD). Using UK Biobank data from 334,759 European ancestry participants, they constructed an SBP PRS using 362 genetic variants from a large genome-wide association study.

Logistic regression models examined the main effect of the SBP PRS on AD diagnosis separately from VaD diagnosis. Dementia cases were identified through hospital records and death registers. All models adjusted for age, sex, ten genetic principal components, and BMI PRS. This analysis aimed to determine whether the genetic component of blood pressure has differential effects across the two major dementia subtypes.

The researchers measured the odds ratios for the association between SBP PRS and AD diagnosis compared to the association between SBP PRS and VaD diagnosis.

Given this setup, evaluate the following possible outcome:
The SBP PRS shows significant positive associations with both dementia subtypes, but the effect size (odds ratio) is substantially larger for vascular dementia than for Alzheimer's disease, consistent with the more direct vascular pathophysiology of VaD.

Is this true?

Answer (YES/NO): NO